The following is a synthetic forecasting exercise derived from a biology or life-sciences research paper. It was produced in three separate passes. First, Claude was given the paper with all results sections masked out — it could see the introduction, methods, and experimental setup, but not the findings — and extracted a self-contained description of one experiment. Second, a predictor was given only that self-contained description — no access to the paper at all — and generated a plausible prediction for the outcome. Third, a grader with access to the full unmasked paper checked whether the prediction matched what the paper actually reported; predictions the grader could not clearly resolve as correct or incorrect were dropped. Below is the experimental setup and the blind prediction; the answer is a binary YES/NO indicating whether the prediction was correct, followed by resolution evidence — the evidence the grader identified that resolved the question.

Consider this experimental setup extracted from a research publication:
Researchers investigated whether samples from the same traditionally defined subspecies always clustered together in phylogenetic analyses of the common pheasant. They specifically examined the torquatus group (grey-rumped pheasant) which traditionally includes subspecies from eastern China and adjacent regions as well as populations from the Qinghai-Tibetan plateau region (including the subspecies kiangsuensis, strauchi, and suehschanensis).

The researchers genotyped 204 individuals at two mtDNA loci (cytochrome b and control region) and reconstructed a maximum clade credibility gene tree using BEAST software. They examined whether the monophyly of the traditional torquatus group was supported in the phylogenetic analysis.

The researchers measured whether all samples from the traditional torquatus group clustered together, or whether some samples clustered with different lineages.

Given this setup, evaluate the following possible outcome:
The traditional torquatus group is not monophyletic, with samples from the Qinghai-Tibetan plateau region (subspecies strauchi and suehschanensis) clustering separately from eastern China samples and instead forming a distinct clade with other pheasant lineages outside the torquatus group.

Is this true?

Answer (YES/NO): YES